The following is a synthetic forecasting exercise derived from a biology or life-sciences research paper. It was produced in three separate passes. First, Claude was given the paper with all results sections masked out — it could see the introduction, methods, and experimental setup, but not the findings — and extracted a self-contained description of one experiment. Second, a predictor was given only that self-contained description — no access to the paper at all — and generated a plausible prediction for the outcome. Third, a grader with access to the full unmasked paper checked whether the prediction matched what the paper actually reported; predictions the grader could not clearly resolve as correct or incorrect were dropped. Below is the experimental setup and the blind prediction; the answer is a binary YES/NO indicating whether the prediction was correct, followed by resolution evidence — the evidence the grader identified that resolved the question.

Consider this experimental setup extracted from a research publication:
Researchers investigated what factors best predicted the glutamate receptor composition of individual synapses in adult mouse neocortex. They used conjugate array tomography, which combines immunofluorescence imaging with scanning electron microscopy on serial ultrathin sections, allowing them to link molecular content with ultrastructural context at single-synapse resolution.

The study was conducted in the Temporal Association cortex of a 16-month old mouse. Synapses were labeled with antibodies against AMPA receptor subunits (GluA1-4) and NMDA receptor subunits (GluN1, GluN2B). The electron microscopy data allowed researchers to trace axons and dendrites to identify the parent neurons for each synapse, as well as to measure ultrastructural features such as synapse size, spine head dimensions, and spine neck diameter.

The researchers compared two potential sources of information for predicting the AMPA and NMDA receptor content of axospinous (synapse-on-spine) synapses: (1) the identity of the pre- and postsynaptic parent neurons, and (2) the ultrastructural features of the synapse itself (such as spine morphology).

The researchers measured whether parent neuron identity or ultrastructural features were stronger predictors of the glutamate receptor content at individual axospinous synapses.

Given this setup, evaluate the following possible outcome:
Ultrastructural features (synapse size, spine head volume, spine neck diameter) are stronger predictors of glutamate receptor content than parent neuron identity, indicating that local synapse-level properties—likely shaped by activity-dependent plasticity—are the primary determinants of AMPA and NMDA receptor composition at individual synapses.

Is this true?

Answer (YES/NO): YES